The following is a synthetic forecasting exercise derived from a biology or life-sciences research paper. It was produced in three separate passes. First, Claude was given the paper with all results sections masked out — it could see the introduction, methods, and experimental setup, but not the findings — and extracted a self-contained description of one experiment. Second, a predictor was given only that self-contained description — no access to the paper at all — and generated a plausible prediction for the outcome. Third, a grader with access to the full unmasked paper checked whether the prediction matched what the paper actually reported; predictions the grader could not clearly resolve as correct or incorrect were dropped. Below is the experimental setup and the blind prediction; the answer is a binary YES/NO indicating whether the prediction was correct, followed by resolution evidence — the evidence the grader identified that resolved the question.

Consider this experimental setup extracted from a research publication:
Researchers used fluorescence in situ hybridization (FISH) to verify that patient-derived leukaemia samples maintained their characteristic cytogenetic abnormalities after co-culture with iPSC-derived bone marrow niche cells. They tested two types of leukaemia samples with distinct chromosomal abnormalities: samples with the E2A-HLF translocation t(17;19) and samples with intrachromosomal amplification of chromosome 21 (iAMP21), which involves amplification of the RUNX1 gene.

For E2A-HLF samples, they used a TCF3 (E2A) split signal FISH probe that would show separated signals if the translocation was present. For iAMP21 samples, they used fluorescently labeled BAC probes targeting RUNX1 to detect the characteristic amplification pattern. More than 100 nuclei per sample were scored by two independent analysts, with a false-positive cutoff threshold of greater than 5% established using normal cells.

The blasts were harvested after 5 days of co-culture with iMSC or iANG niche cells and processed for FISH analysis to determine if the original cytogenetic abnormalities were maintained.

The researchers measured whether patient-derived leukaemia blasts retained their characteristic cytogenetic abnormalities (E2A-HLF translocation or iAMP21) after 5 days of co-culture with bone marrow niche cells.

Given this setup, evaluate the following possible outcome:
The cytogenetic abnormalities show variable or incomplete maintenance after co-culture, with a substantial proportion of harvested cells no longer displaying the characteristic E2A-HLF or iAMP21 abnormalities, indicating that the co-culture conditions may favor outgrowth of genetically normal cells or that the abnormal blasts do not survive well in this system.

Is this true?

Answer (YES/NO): NO